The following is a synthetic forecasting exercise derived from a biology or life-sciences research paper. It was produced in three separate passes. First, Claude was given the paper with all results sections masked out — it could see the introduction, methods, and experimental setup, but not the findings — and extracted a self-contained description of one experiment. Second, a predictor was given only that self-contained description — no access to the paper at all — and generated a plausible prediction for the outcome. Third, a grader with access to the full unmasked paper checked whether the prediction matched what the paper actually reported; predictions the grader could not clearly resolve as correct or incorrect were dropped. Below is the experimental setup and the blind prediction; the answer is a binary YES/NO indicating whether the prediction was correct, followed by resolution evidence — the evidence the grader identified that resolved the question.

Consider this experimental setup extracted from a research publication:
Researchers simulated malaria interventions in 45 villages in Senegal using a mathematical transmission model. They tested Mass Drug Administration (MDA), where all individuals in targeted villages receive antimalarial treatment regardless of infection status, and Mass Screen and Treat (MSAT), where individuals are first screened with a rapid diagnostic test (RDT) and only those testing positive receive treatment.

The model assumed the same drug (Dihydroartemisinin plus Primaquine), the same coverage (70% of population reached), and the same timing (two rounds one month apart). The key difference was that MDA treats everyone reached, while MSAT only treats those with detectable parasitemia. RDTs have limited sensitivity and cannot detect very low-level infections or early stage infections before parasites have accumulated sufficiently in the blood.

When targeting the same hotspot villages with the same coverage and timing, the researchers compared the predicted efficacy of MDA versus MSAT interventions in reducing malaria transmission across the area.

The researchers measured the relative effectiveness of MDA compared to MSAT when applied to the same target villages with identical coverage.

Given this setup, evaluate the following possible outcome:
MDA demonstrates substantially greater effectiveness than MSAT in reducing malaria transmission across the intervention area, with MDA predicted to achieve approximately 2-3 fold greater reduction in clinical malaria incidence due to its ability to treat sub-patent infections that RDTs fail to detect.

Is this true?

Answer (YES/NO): NO